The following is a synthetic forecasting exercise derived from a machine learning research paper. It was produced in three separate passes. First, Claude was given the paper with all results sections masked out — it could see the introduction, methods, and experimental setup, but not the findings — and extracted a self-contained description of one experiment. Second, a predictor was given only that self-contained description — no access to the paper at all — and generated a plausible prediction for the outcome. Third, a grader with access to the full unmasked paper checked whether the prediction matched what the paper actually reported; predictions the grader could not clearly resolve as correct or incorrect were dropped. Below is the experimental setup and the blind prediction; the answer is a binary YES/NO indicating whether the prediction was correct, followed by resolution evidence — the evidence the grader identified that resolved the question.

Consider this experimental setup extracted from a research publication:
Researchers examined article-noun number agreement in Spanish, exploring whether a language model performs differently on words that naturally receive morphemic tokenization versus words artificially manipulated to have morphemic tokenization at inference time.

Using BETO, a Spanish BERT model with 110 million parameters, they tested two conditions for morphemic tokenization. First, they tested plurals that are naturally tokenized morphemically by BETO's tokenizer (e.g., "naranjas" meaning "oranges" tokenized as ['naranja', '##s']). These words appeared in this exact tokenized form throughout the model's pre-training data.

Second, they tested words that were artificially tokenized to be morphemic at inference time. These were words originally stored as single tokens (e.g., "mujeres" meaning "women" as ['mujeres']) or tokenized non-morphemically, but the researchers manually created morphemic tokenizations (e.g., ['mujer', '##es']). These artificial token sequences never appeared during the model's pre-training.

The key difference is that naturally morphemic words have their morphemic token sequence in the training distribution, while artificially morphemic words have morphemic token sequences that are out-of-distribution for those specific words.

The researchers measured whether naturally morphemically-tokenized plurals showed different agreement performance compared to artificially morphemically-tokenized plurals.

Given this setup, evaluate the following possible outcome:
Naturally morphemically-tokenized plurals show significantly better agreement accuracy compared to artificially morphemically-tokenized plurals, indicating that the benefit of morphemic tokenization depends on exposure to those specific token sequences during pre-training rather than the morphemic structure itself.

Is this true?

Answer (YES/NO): NO